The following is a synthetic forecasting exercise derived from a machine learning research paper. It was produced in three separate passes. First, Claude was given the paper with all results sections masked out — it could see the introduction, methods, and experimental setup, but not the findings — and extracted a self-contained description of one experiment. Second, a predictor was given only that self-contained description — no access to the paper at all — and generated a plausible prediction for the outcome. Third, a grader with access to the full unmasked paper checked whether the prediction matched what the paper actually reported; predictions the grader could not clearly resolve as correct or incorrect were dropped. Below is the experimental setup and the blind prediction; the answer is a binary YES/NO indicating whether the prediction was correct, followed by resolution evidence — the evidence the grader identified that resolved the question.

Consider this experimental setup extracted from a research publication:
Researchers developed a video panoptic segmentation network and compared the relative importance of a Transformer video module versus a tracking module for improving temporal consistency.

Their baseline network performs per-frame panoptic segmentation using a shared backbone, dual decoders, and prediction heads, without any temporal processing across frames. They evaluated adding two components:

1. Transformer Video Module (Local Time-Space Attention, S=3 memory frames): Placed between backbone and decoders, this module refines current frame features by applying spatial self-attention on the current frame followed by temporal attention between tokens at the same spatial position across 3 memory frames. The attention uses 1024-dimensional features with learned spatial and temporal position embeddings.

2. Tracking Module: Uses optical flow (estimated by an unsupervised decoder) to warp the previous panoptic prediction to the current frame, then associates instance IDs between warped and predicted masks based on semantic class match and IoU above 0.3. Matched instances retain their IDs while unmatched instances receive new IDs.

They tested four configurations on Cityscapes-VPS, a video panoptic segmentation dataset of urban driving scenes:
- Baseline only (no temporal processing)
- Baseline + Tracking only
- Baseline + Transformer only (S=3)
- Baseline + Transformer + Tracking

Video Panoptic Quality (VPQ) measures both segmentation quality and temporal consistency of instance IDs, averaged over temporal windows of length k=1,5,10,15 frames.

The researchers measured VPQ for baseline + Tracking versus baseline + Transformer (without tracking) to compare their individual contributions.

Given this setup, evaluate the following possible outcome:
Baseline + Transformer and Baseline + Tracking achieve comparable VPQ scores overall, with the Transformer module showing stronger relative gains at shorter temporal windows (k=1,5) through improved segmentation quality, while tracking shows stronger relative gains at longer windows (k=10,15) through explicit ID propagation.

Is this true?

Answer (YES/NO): NO